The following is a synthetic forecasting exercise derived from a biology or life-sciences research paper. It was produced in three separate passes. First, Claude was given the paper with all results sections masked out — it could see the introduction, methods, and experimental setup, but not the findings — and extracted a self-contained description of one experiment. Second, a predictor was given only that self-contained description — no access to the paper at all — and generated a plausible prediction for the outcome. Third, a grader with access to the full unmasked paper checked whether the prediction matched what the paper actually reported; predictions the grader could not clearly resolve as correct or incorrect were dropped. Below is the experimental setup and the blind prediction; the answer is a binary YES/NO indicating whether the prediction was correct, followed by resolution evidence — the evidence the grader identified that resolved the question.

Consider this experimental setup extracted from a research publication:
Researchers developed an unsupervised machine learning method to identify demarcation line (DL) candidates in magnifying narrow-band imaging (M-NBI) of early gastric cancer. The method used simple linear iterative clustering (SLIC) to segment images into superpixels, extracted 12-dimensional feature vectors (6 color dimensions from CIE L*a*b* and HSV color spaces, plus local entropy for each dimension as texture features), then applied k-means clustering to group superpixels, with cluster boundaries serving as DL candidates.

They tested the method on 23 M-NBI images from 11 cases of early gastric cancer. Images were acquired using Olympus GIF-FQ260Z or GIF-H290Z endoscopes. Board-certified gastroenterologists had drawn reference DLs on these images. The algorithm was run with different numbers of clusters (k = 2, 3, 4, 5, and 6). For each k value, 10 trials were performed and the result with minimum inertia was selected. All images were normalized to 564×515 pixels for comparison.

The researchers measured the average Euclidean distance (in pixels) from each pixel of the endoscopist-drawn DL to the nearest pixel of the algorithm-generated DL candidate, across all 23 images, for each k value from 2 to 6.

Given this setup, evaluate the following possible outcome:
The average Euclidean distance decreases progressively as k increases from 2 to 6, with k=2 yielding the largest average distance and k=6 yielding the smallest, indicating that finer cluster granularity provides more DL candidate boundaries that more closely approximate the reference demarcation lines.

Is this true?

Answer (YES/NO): YES